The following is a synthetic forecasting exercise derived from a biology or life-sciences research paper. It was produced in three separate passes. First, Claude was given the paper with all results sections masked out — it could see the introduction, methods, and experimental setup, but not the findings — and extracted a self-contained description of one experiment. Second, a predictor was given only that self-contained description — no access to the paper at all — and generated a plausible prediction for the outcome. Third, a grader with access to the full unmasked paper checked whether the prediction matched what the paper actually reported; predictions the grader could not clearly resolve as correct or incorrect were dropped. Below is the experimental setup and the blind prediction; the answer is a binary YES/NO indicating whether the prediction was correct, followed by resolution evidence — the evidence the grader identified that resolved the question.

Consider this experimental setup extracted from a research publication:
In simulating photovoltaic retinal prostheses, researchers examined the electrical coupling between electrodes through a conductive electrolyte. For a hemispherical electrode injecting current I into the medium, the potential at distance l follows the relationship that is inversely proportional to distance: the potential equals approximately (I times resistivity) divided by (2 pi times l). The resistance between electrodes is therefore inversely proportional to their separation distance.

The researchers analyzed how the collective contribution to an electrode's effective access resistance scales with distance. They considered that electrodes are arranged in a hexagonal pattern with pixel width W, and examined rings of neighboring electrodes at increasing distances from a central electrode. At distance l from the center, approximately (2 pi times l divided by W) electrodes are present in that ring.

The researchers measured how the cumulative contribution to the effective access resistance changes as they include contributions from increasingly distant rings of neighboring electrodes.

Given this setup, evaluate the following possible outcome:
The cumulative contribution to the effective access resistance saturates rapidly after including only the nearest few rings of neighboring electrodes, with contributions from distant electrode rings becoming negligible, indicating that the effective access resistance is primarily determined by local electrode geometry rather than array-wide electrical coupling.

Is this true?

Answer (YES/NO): NO